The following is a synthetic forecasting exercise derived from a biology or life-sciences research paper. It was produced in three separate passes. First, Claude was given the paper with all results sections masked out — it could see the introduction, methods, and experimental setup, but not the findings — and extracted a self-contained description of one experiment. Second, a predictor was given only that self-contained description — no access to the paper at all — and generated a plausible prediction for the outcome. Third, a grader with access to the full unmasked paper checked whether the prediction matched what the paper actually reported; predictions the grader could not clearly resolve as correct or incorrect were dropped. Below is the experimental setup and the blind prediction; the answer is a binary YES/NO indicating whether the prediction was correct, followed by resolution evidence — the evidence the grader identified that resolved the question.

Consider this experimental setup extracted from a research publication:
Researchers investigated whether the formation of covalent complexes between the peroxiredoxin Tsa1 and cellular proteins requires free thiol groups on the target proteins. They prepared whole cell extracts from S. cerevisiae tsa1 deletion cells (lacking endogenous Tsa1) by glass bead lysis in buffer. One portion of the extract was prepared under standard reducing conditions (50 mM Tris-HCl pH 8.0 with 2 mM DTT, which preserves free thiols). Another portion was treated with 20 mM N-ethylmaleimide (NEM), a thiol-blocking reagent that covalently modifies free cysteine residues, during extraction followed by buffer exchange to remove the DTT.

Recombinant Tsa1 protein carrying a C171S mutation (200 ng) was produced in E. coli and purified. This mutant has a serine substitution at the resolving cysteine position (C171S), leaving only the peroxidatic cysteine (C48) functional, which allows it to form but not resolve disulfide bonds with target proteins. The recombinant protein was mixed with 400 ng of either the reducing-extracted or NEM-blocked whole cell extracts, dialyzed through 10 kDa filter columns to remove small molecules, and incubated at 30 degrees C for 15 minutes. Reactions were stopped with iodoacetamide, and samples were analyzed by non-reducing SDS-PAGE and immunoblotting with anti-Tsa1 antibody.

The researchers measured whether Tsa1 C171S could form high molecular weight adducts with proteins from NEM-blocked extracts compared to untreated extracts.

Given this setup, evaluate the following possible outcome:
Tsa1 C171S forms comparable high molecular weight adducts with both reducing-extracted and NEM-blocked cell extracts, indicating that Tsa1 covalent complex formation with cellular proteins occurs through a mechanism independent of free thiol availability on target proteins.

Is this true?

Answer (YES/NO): NO